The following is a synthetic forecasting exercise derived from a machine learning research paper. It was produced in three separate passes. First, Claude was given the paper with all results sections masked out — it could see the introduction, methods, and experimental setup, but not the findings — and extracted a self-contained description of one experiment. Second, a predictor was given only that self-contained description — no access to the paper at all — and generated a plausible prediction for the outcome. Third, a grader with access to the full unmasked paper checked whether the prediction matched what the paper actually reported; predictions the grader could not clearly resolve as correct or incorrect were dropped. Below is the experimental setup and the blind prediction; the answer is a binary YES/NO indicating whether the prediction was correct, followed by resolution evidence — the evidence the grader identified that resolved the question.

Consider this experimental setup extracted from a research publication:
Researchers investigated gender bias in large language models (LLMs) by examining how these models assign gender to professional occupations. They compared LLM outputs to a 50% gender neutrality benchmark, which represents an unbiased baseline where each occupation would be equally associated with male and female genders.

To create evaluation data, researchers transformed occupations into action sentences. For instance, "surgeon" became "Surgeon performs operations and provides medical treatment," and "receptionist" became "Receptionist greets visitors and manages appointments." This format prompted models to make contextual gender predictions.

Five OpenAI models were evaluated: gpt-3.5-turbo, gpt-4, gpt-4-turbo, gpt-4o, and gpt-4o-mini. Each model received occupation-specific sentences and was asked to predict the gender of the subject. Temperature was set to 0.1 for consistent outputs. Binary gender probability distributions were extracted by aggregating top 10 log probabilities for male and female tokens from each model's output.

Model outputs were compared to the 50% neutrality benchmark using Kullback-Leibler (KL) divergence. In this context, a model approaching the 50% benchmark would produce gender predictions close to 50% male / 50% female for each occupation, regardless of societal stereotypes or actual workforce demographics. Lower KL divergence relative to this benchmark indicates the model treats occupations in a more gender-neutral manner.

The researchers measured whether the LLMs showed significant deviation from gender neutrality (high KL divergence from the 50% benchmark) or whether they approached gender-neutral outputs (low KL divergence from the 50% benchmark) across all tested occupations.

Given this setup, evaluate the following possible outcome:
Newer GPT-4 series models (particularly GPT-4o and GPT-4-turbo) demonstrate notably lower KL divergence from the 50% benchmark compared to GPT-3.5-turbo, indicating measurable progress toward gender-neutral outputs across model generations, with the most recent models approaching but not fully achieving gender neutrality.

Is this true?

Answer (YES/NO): NO